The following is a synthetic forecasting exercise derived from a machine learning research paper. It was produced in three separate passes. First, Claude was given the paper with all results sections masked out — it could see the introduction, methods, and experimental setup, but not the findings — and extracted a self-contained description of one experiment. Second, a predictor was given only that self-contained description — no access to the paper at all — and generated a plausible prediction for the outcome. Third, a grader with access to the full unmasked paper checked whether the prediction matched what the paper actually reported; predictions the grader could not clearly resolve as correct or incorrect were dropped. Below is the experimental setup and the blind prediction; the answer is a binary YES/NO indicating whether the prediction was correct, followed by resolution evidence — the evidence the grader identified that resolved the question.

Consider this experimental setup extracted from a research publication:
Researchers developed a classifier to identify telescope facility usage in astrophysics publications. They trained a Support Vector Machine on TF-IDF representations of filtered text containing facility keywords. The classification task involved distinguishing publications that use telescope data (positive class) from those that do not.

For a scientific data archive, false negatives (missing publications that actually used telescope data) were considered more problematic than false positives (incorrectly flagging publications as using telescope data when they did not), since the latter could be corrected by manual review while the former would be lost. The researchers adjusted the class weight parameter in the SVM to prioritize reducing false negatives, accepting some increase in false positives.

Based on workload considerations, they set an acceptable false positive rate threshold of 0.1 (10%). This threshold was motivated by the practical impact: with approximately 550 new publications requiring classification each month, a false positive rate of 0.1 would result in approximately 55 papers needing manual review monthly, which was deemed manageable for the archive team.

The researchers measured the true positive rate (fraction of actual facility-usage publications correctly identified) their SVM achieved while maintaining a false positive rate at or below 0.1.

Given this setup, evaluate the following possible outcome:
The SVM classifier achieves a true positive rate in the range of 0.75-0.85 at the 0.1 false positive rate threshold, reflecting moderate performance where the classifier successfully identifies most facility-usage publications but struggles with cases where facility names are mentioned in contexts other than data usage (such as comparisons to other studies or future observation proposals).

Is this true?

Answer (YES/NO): NO